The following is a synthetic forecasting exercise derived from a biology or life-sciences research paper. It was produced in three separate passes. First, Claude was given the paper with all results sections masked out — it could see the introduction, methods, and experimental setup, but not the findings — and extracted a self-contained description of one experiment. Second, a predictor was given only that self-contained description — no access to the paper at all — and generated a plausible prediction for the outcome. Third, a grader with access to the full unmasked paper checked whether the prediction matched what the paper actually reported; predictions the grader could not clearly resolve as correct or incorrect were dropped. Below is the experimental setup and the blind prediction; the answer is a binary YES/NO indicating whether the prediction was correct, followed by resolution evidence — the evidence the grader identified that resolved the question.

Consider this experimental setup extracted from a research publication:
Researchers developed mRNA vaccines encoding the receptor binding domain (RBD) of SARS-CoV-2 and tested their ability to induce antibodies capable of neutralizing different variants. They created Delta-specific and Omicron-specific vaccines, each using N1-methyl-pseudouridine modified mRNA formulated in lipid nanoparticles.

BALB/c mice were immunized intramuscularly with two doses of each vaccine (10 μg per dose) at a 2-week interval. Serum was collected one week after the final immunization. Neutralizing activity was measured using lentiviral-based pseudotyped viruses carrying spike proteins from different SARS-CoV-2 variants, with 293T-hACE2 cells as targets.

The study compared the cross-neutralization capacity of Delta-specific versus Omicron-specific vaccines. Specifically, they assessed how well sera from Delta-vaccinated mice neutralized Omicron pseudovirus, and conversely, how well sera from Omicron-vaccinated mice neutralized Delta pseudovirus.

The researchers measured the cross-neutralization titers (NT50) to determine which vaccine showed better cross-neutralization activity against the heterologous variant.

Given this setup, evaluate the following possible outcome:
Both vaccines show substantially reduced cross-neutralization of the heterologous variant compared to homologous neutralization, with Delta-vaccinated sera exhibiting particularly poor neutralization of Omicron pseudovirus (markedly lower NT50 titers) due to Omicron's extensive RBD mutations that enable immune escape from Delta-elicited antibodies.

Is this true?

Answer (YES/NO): NO